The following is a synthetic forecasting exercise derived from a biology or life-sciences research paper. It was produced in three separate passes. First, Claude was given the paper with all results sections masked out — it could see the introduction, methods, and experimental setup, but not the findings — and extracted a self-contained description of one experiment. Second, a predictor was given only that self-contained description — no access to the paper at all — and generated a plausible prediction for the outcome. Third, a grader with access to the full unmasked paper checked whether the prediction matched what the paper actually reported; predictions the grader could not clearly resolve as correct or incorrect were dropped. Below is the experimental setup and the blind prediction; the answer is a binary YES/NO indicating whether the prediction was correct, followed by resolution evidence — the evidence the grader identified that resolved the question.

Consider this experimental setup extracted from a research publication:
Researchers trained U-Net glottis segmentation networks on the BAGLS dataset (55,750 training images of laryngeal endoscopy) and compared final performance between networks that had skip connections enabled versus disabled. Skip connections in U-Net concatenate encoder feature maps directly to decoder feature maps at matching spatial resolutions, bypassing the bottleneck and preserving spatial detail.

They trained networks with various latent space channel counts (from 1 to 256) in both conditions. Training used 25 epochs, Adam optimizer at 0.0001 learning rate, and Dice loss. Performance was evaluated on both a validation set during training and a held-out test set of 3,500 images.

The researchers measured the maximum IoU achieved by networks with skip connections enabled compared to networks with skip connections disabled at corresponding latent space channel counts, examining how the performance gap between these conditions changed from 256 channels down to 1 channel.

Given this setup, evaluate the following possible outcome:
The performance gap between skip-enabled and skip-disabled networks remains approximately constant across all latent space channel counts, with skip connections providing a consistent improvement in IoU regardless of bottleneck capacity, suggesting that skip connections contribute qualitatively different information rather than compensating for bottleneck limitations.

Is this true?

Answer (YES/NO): NO